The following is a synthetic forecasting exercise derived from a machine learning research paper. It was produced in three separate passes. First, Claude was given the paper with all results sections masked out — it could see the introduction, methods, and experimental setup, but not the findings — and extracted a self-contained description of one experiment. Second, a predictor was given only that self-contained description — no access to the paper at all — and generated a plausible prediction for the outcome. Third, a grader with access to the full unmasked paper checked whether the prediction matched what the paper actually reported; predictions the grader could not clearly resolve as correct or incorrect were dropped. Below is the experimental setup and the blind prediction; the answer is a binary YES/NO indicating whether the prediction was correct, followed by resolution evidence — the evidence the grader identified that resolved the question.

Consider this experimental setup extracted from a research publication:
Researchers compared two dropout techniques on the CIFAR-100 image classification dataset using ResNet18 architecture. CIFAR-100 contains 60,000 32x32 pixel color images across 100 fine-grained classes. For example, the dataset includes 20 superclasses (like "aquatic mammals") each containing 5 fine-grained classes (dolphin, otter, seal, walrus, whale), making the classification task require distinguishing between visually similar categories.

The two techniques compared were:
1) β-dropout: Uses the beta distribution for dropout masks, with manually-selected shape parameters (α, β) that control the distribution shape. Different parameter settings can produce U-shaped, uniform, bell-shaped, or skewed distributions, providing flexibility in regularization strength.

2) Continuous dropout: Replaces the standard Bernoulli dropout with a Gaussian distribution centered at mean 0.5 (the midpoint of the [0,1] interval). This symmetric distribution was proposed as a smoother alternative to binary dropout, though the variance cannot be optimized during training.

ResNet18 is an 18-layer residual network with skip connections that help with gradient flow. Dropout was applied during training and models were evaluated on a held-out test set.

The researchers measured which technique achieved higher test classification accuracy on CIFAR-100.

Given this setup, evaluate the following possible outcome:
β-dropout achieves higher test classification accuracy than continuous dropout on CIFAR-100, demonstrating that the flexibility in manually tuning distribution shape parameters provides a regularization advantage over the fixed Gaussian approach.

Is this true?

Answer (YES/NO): NO